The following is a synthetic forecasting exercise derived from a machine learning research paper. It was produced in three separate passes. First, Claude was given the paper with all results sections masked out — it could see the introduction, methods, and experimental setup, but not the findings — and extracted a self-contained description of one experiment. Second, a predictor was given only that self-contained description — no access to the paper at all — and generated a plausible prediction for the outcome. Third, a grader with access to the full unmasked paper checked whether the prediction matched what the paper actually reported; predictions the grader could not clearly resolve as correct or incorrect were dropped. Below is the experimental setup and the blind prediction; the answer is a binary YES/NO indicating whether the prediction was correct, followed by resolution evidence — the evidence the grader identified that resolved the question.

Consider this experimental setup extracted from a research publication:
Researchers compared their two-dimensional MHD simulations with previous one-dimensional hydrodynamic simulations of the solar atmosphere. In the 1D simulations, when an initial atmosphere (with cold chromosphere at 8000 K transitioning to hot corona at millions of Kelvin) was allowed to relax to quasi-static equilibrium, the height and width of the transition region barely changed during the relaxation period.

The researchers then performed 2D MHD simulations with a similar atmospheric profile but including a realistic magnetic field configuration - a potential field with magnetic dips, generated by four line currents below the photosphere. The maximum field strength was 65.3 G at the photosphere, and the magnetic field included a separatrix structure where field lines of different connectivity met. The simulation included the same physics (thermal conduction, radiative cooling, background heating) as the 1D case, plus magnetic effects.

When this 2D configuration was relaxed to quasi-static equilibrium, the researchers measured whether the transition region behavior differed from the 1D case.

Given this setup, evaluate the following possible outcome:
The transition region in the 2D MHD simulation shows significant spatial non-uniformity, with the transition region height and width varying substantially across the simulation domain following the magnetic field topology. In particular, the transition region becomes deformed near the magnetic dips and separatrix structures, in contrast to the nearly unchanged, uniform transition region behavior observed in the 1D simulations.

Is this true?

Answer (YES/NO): NO